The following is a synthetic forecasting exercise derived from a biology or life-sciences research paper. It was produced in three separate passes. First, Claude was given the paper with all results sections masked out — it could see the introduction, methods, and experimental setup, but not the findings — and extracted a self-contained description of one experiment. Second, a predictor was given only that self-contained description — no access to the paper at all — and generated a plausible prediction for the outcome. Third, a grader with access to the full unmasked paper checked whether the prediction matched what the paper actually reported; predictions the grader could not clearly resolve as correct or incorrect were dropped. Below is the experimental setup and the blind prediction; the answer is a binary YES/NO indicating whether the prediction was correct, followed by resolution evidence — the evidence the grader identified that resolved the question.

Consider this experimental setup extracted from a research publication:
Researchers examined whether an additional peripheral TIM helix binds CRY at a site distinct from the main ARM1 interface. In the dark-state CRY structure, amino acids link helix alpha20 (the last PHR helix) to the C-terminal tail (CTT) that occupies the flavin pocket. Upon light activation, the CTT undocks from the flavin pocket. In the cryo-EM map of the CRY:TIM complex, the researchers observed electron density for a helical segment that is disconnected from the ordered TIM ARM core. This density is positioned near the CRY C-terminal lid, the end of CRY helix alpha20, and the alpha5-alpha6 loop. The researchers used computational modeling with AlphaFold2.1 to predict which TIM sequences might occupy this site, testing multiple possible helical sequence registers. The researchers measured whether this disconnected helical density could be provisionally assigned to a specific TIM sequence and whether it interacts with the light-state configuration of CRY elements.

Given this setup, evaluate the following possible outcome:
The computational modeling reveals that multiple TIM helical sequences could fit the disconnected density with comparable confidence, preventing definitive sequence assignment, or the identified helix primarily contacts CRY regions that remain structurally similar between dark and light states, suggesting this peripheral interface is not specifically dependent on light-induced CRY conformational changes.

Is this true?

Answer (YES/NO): NO